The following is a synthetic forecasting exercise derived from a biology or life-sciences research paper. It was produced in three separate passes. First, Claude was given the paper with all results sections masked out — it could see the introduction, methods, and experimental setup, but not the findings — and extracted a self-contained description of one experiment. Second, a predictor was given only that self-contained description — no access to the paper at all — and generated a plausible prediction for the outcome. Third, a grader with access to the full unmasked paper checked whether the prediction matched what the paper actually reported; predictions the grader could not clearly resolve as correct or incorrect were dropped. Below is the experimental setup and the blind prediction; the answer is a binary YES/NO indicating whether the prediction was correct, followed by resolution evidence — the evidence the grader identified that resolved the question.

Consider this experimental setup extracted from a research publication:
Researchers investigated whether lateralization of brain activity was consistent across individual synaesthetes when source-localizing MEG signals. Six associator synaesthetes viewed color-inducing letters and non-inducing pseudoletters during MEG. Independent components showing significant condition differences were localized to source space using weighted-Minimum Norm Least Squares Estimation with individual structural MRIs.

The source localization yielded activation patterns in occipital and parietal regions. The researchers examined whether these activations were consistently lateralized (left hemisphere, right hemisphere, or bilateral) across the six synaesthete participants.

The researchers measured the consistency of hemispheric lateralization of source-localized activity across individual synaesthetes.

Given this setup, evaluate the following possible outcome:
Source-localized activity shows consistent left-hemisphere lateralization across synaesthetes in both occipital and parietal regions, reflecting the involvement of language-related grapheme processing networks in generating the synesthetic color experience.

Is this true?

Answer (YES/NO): NO